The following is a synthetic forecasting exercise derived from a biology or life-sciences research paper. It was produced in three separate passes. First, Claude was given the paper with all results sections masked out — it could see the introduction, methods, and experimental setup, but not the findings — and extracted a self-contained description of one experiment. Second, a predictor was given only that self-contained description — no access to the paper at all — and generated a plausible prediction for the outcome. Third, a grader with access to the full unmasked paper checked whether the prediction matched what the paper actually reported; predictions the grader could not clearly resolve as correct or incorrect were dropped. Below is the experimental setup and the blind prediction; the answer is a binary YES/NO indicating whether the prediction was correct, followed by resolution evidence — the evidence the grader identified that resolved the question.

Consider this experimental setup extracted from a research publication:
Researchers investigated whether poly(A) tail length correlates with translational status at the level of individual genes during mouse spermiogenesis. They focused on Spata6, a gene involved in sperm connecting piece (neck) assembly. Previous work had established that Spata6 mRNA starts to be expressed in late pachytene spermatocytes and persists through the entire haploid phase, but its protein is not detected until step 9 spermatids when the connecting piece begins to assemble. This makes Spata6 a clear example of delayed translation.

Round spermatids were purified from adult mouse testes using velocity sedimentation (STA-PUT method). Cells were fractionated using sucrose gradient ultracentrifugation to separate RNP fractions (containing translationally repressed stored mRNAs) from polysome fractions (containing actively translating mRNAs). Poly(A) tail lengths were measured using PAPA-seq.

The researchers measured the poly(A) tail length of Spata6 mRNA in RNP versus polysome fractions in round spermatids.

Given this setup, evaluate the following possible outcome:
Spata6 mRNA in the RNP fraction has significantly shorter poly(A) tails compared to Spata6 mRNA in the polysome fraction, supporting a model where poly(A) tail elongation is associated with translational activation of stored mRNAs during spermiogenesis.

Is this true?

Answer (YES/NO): YES